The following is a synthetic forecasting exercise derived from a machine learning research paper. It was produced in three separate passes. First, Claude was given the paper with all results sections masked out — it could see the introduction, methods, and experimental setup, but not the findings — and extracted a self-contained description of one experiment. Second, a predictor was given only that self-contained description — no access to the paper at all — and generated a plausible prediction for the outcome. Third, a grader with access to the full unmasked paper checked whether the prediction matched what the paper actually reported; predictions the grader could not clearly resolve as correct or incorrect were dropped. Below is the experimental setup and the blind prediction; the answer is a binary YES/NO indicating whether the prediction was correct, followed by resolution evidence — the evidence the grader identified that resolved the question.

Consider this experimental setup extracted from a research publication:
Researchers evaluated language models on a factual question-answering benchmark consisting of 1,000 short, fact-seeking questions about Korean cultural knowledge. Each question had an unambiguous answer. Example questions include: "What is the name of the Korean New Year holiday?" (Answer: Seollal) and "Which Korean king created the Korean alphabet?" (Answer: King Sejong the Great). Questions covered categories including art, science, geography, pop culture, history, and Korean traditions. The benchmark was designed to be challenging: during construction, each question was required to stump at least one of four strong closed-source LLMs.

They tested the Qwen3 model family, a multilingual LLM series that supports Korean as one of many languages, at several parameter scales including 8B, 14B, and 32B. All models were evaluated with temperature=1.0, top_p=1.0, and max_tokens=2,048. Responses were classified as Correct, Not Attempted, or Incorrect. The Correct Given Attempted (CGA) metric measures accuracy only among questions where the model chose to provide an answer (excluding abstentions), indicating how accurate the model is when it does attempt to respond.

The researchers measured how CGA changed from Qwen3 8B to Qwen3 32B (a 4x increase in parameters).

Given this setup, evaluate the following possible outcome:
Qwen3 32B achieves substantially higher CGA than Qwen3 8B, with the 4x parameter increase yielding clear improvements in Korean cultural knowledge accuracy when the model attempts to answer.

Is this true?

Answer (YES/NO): NO